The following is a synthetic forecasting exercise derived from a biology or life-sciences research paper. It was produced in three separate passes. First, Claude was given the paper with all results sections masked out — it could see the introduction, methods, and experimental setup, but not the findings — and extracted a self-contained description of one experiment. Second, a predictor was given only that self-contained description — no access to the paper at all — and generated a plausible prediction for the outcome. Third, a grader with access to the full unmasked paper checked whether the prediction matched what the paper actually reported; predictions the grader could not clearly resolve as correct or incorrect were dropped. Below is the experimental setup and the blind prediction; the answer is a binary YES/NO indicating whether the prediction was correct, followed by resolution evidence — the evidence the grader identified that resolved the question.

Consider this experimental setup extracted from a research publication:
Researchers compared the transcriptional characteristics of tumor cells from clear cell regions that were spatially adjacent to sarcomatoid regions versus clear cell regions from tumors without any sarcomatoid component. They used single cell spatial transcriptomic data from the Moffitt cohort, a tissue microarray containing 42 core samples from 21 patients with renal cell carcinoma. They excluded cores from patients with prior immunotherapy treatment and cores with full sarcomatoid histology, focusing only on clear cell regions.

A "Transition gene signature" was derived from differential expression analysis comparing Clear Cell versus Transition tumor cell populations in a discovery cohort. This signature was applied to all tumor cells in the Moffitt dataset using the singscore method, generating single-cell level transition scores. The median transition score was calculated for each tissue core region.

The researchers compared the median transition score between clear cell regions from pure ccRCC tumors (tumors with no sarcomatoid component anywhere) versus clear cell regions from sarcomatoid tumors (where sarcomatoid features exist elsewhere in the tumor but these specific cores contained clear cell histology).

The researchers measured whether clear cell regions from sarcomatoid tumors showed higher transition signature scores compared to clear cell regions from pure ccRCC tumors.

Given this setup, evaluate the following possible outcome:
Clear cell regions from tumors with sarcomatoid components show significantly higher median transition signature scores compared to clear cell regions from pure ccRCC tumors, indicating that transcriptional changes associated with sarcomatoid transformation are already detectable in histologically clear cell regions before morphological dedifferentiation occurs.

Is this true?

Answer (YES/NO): YES